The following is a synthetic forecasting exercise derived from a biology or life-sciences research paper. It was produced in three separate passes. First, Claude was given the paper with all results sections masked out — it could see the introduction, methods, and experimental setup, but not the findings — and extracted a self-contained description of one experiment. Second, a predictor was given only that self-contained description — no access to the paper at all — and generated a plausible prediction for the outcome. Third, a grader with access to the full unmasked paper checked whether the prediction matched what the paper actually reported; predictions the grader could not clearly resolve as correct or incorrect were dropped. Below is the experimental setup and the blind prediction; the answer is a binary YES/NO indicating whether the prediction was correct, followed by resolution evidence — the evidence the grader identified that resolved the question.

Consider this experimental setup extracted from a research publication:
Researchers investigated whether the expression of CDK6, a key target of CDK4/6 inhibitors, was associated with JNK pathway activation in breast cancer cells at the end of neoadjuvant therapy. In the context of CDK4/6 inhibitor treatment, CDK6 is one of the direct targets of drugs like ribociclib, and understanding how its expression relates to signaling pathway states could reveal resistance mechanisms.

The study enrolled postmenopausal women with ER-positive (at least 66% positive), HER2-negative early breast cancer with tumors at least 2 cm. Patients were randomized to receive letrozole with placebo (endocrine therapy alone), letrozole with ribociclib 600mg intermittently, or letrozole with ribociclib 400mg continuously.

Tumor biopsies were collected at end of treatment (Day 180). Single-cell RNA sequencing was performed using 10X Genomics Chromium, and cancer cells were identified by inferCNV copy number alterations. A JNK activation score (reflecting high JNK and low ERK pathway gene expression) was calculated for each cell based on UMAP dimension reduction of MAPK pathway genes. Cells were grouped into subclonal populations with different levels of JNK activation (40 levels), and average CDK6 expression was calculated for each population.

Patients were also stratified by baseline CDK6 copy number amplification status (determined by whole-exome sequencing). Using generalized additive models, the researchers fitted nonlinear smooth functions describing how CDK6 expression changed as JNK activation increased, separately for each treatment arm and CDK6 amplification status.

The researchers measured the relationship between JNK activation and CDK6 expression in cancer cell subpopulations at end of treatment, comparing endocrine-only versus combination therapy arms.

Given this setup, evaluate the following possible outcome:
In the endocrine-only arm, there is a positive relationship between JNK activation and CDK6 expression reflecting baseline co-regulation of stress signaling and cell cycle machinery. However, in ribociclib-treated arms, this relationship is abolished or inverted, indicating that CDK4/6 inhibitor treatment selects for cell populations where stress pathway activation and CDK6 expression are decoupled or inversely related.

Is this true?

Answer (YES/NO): NO